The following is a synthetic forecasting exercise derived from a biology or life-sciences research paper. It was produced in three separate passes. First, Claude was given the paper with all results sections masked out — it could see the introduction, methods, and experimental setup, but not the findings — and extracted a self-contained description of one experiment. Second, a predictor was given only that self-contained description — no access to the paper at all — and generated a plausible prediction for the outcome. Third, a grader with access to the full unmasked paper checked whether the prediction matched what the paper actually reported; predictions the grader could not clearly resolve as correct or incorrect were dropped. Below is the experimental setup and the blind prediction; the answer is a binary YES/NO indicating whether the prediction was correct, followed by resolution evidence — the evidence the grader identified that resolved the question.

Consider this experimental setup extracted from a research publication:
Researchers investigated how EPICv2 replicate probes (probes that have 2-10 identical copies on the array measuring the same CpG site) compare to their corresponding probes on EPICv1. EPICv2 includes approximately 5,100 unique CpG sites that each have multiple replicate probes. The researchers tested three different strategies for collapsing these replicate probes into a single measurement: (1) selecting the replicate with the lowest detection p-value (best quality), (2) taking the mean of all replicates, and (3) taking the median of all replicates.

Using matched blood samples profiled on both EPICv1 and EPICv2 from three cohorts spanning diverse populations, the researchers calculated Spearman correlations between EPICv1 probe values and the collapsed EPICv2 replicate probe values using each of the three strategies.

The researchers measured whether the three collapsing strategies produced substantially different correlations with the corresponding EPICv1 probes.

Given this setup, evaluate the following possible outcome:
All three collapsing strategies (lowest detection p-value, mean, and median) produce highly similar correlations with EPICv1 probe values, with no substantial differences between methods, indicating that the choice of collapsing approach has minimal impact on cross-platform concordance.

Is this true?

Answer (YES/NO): YES